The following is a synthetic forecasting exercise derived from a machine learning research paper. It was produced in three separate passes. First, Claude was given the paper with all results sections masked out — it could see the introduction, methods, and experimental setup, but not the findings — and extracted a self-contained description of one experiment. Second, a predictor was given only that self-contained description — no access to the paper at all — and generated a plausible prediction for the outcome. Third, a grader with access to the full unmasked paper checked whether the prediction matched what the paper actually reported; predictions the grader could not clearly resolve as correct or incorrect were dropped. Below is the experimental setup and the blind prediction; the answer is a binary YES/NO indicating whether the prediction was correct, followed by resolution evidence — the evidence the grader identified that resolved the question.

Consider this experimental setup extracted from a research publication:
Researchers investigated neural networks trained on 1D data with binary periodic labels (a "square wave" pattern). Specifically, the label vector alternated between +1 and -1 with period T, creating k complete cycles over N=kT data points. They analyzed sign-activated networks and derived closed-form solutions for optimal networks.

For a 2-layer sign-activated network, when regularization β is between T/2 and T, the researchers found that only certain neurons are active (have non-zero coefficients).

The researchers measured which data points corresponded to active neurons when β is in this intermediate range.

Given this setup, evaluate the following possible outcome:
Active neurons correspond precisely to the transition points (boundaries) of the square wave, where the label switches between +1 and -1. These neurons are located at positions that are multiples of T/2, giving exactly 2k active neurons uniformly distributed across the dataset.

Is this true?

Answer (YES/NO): NO